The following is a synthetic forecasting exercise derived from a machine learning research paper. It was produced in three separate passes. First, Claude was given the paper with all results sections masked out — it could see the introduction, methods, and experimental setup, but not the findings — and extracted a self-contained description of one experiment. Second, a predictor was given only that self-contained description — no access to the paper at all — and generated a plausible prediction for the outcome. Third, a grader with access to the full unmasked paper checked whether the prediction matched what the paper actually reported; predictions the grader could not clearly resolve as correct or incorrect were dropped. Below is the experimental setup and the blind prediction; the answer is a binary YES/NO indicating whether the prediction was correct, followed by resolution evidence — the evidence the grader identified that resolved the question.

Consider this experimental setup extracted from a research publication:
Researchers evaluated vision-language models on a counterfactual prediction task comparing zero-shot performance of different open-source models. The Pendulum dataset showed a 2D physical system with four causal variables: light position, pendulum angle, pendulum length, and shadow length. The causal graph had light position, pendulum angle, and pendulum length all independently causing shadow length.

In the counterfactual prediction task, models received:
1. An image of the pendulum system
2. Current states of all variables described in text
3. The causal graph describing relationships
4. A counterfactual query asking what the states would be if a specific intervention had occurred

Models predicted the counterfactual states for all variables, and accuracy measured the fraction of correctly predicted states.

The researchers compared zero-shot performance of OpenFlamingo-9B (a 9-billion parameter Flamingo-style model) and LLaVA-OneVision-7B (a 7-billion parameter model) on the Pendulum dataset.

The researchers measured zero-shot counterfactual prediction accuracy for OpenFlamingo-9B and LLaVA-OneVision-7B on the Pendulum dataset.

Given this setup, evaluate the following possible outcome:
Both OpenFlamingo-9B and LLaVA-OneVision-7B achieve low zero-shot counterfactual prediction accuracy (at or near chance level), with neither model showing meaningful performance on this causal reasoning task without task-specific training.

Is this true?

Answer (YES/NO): NO